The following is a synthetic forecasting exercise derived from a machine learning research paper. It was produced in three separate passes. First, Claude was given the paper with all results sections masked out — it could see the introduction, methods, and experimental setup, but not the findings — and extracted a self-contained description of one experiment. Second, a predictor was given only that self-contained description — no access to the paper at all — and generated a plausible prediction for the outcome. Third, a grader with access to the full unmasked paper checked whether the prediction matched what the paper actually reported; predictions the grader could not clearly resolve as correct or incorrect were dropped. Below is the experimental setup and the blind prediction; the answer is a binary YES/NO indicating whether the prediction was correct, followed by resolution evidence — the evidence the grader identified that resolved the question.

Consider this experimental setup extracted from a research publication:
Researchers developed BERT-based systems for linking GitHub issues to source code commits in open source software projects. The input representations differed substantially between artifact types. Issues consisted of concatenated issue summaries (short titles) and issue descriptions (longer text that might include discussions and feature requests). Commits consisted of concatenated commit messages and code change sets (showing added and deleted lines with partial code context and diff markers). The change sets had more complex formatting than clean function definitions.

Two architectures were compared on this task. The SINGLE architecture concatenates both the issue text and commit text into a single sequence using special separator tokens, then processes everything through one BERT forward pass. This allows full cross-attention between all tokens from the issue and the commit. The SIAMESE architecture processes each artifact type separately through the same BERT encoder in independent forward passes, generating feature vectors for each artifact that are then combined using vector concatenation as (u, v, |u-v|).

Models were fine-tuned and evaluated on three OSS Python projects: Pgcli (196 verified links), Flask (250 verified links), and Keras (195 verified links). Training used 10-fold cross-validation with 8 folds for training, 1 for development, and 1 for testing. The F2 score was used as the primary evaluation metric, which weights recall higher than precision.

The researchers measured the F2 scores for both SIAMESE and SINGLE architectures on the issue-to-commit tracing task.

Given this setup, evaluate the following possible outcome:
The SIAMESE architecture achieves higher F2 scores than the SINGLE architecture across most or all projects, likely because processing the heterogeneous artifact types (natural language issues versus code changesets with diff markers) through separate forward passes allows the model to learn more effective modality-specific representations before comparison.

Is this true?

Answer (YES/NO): NO